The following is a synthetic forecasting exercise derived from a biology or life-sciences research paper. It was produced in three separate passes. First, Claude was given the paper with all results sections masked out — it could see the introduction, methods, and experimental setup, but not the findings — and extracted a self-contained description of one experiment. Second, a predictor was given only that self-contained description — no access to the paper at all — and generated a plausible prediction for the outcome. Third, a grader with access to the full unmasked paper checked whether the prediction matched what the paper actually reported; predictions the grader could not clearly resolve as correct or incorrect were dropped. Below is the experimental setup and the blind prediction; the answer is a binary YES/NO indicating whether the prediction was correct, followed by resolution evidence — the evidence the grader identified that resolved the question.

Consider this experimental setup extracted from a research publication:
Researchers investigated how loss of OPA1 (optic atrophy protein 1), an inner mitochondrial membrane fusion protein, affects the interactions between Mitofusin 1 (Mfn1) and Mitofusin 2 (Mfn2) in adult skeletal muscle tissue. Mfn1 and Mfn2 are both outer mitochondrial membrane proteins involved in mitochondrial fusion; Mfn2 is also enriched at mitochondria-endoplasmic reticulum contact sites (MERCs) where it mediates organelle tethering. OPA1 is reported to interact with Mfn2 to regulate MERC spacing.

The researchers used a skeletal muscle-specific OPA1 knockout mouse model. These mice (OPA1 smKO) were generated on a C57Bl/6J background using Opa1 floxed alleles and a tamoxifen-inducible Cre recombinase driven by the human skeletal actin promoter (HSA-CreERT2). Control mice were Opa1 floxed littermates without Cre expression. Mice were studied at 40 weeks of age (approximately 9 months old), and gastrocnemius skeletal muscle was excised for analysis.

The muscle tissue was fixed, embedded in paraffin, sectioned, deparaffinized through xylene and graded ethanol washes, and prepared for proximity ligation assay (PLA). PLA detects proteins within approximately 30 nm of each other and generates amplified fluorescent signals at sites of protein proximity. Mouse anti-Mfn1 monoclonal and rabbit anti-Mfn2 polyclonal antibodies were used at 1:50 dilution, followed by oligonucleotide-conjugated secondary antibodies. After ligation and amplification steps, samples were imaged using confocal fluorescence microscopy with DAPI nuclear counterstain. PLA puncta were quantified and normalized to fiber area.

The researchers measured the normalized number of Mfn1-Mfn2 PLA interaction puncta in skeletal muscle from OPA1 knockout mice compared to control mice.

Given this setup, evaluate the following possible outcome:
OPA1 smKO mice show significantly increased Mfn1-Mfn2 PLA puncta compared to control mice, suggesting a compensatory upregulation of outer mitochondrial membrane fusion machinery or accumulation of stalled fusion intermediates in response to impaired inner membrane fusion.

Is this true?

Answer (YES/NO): YES